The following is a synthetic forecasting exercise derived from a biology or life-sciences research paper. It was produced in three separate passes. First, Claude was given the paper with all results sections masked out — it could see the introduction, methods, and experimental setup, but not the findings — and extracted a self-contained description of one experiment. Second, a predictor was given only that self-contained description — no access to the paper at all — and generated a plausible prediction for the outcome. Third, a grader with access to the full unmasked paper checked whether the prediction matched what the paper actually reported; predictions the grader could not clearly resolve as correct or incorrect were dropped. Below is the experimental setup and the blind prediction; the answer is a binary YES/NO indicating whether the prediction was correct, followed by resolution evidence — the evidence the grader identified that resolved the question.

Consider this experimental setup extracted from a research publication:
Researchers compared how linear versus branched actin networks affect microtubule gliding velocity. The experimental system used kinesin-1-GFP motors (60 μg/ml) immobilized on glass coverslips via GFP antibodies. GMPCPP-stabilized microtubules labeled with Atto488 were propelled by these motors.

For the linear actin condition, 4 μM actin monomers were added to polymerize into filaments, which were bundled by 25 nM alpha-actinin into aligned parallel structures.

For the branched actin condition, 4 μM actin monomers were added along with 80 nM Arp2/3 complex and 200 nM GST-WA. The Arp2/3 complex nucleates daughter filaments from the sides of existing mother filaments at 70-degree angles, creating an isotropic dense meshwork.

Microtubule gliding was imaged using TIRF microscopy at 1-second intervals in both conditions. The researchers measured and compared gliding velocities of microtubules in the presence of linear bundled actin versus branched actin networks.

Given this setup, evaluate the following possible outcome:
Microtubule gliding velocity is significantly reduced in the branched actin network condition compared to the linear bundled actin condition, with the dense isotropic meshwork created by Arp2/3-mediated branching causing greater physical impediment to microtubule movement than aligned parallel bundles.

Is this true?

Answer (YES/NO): NO